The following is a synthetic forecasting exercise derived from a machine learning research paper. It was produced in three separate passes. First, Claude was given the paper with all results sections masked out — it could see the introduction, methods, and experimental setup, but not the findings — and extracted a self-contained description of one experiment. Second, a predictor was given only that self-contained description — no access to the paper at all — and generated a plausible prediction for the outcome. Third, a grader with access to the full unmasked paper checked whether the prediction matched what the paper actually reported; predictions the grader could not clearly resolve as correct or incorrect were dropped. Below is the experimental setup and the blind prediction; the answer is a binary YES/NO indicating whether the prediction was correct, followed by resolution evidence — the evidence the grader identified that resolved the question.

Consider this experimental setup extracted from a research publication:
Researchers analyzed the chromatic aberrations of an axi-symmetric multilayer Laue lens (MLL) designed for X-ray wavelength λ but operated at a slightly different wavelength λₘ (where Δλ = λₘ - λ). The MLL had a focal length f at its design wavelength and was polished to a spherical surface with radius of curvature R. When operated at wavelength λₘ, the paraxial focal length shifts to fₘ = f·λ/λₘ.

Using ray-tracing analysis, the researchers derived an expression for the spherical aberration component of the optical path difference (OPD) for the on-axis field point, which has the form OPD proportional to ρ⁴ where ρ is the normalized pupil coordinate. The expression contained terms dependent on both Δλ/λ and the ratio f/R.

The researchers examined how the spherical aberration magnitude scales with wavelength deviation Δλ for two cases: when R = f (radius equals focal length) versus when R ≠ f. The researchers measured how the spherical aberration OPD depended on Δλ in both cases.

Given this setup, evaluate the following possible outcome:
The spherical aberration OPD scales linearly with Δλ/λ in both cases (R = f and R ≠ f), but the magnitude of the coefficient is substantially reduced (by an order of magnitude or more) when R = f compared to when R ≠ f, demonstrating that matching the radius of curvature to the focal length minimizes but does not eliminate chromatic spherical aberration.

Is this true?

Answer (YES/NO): NO